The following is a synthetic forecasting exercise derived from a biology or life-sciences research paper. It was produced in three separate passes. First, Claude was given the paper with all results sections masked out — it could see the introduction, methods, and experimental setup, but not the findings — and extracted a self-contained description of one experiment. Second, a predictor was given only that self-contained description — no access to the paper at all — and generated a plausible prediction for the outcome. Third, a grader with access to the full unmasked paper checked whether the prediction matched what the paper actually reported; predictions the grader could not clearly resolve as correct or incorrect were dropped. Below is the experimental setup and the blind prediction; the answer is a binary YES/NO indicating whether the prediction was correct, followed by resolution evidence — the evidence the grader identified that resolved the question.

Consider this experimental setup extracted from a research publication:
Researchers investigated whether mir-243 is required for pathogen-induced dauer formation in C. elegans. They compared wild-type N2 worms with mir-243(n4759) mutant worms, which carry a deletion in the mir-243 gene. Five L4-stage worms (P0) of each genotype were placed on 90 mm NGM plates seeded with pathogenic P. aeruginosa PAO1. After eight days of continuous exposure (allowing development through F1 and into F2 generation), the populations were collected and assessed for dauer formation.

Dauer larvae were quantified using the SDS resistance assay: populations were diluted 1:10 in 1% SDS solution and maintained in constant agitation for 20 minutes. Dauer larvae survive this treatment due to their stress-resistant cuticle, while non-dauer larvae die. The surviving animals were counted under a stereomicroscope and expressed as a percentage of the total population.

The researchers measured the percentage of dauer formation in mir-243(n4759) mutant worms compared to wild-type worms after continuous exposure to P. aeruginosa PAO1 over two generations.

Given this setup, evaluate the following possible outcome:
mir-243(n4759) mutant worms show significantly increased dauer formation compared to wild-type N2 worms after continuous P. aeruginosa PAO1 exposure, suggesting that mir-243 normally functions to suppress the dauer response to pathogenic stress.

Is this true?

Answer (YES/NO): NO